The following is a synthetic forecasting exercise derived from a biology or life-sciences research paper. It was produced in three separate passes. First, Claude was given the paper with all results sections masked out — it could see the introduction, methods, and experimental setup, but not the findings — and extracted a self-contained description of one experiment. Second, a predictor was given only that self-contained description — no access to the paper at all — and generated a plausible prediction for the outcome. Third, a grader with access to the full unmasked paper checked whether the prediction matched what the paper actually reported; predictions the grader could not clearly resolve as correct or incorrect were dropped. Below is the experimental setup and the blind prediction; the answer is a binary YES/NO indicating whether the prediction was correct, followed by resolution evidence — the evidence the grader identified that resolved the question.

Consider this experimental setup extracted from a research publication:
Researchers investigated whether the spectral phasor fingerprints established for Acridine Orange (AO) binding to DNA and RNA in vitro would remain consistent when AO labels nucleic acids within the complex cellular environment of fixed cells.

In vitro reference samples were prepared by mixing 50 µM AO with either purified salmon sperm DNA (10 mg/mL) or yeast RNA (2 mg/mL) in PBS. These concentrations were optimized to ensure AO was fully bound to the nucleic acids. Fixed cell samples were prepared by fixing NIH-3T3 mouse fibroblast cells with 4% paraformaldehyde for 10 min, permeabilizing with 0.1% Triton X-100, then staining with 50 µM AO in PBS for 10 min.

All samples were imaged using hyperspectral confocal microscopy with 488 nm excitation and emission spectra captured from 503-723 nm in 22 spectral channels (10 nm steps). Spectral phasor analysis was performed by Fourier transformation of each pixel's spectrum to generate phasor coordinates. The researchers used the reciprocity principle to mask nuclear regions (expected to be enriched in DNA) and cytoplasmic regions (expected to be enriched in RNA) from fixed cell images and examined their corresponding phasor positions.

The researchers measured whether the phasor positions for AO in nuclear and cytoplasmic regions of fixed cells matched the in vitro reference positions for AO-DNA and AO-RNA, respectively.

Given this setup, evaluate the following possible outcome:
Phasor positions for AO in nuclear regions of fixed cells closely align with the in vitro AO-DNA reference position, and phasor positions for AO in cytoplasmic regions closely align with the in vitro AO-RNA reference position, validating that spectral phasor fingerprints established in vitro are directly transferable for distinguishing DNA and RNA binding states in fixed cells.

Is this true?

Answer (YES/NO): YES